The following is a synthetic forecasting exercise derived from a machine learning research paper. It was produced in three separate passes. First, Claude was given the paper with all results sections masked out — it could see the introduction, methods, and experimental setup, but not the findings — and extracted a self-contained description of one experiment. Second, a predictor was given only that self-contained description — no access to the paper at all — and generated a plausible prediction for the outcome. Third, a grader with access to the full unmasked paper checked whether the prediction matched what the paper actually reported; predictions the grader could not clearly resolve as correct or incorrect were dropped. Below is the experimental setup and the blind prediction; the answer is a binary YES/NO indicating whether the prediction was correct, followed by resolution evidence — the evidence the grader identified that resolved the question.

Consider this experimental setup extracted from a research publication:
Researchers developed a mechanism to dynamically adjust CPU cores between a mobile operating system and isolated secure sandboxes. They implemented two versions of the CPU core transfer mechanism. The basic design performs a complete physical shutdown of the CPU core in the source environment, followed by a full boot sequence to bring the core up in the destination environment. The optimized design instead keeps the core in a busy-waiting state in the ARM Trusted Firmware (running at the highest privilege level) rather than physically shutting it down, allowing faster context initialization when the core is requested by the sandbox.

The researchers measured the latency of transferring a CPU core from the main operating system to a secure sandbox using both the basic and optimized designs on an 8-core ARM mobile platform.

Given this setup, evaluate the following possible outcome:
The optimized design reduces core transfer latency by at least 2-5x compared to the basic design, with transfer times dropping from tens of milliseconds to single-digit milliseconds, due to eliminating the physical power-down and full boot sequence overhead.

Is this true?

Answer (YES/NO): NO